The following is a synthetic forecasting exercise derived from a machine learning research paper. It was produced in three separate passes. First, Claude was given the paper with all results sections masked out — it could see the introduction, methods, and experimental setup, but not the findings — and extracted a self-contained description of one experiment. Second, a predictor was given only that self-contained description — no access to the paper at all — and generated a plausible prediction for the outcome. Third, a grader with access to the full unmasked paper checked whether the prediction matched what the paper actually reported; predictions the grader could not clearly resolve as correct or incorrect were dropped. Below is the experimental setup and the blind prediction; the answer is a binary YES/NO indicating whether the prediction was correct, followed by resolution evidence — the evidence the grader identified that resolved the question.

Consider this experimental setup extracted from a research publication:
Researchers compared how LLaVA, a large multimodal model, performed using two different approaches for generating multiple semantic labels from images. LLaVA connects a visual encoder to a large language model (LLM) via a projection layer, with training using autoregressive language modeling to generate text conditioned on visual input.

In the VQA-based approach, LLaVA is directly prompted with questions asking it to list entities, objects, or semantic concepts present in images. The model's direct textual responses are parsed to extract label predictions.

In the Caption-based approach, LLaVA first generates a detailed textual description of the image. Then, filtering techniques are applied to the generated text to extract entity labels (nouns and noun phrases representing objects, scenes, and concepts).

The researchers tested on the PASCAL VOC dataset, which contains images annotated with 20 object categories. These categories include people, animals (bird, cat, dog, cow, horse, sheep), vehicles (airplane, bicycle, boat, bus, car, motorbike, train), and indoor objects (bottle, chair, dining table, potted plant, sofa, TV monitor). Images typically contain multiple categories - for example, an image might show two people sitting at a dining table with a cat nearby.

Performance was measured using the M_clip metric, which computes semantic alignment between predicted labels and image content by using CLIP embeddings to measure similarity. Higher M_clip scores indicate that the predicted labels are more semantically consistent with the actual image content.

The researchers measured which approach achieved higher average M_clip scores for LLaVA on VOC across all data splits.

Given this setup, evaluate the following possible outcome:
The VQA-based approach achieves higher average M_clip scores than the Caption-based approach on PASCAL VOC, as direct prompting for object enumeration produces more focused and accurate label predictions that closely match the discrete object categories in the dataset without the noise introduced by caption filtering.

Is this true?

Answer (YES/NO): NO